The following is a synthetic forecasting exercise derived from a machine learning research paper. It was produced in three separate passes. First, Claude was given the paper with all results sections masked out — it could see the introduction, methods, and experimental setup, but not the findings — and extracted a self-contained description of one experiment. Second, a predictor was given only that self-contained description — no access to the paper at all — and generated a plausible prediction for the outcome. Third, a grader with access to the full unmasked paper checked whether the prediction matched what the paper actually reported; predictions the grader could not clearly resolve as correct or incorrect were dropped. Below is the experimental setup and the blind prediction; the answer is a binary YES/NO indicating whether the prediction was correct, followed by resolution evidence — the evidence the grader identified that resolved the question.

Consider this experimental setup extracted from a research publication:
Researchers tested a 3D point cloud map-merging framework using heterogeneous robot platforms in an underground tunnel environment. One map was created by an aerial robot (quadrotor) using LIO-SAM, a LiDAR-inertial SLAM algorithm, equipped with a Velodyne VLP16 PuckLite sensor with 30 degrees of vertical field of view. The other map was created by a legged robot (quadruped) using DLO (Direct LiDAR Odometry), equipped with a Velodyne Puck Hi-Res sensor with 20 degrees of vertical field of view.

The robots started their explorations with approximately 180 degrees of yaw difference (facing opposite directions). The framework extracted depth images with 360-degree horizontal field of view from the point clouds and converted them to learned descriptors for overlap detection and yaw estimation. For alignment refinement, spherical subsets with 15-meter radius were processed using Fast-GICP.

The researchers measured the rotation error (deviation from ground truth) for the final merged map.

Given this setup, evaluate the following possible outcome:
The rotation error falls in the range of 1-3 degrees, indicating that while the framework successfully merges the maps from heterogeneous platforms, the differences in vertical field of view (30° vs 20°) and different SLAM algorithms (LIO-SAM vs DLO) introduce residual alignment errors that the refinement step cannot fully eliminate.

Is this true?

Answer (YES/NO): NO